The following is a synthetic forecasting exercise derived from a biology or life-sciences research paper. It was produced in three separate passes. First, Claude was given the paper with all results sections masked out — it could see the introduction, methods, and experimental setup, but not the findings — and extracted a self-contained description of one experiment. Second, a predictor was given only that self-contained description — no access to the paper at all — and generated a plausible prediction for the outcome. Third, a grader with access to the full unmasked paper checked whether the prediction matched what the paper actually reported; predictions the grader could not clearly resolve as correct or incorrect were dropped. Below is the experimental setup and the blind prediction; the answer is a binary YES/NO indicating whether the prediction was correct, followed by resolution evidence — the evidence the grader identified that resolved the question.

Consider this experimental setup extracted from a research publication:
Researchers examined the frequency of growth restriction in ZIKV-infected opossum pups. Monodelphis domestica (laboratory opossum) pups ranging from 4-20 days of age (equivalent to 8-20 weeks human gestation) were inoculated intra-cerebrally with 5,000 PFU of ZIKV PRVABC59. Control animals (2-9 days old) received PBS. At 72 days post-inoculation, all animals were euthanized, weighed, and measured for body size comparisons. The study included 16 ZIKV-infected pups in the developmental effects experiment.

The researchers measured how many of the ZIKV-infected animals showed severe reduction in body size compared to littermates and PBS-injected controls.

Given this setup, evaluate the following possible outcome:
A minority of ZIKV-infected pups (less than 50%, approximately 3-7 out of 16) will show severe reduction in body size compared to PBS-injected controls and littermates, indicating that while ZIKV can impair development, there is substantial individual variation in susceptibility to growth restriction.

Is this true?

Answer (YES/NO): NO